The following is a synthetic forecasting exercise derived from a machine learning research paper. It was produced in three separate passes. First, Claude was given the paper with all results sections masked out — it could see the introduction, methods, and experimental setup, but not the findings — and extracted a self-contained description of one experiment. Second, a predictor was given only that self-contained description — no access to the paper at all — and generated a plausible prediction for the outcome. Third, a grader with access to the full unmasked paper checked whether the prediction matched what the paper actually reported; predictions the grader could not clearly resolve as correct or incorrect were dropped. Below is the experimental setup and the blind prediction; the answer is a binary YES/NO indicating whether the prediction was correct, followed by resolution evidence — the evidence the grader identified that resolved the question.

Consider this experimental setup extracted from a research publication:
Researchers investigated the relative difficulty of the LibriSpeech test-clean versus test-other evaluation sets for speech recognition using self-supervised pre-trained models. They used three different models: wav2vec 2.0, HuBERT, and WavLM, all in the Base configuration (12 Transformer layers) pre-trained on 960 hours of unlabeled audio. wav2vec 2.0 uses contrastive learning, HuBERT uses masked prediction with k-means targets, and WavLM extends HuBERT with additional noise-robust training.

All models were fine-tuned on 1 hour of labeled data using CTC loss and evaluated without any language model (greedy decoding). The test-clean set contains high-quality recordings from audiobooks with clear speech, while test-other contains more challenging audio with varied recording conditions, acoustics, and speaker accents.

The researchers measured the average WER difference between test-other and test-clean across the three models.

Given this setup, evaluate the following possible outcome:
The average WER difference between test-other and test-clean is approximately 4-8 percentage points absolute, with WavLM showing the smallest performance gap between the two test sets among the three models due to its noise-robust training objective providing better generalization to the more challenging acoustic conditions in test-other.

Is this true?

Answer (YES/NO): YES